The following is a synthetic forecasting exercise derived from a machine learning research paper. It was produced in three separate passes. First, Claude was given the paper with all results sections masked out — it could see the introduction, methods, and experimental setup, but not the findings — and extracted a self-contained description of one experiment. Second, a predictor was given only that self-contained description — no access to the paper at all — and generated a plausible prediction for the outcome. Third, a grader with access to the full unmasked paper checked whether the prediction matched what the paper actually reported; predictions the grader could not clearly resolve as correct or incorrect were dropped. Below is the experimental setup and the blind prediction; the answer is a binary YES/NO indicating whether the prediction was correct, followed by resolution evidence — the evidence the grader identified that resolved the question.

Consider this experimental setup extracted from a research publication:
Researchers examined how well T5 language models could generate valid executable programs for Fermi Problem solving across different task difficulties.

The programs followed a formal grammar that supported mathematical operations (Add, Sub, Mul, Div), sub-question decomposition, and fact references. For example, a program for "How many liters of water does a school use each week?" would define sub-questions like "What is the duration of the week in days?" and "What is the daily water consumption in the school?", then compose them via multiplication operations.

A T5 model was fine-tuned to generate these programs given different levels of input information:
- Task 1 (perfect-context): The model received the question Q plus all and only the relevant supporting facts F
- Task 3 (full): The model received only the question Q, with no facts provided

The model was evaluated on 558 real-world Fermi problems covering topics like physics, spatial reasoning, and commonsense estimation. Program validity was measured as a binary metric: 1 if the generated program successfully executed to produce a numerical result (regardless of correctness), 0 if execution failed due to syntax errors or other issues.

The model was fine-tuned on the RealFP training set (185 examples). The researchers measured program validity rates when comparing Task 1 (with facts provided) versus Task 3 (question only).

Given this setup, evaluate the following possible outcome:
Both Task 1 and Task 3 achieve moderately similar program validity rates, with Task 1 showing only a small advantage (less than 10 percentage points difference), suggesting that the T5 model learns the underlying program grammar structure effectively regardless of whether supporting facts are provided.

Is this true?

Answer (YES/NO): NO